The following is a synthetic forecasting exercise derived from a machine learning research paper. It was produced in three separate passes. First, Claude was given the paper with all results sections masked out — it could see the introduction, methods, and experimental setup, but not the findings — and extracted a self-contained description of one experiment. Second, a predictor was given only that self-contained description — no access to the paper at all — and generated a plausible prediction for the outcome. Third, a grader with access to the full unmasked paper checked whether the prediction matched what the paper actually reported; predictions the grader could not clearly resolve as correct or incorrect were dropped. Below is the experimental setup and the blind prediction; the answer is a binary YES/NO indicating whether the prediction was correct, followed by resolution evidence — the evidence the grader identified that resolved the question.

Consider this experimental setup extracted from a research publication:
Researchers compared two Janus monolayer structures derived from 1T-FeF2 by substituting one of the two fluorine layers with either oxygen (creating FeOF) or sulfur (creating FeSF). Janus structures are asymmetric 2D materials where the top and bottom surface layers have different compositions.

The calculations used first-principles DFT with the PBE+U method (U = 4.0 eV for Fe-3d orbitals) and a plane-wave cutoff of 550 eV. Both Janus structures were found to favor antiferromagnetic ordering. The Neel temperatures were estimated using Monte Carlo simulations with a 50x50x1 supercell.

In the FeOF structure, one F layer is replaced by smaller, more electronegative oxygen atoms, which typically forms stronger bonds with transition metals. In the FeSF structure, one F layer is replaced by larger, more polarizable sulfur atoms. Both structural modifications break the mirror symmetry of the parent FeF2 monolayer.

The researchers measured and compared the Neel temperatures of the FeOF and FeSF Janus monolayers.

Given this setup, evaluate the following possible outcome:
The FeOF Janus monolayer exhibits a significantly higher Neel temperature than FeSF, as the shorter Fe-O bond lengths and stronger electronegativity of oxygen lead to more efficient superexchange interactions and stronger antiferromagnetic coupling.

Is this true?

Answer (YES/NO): NO